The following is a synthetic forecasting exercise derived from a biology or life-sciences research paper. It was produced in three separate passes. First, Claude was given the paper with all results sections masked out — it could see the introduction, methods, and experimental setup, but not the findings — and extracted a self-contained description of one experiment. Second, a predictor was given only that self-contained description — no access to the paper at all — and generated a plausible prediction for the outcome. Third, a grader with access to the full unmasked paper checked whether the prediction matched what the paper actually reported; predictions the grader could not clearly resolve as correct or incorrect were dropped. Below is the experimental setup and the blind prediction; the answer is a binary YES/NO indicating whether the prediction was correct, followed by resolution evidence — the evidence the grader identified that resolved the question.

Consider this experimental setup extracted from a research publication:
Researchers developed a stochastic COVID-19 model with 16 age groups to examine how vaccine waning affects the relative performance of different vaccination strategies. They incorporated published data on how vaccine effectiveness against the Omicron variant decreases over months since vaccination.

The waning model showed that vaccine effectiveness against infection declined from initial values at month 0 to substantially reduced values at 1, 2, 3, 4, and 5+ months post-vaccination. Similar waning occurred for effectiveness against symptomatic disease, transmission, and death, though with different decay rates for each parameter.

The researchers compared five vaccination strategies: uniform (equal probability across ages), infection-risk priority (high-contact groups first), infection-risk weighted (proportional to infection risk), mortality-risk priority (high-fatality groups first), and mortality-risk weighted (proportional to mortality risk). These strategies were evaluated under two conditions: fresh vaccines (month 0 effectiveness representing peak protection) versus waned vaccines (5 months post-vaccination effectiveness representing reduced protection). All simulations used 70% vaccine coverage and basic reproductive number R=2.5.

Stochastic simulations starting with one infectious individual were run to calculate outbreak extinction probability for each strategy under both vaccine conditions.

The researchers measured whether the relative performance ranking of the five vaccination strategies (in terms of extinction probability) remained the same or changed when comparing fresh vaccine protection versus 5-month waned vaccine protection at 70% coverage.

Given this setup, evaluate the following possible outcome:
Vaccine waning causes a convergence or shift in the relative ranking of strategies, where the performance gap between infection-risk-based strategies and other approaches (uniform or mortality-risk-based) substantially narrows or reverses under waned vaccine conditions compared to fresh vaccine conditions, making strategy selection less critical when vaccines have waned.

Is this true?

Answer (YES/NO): YES